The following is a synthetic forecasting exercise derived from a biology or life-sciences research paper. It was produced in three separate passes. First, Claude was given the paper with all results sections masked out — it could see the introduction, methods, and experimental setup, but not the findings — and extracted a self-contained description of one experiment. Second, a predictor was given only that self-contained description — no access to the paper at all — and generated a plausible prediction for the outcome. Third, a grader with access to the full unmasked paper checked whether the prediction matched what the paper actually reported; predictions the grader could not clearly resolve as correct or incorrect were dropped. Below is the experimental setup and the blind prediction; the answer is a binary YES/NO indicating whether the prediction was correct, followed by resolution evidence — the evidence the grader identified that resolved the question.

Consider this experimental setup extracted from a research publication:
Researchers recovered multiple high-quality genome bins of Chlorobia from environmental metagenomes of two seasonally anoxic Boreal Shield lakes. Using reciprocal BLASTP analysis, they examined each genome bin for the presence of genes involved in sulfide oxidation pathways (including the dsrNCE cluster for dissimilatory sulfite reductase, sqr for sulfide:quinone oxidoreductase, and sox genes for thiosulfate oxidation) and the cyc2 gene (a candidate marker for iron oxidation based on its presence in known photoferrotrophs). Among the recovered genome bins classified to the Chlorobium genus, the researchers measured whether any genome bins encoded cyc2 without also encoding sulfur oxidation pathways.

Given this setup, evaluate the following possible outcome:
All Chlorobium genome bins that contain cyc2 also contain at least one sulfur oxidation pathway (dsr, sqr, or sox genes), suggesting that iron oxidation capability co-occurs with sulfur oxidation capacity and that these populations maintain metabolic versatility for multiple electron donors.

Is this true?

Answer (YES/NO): NO